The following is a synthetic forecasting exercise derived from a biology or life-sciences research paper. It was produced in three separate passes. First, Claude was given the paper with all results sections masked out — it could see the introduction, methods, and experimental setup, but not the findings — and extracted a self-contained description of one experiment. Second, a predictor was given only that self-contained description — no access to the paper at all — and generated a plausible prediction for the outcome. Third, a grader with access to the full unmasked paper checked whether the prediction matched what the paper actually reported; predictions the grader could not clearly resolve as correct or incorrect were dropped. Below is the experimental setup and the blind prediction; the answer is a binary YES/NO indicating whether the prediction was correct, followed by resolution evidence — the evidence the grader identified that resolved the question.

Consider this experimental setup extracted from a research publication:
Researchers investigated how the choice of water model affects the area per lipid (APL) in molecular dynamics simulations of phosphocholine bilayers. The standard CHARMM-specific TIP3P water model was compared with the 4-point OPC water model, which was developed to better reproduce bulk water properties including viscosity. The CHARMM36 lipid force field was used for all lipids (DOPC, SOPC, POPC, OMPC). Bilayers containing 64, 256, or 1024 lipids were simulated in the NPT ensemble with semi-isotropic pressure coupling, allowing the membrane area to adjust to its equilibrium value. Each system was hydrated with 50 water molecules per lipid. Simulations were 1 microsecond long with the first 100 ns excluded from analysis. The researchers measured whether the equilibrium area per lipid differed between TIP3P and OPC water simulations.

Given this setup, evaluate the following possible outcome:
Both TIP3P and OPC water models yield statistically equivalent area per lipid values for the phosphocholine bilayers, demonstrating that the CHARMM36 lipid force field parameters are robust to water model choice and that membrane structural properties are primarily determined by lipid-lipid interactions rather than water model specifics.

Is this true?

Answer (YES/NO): NO